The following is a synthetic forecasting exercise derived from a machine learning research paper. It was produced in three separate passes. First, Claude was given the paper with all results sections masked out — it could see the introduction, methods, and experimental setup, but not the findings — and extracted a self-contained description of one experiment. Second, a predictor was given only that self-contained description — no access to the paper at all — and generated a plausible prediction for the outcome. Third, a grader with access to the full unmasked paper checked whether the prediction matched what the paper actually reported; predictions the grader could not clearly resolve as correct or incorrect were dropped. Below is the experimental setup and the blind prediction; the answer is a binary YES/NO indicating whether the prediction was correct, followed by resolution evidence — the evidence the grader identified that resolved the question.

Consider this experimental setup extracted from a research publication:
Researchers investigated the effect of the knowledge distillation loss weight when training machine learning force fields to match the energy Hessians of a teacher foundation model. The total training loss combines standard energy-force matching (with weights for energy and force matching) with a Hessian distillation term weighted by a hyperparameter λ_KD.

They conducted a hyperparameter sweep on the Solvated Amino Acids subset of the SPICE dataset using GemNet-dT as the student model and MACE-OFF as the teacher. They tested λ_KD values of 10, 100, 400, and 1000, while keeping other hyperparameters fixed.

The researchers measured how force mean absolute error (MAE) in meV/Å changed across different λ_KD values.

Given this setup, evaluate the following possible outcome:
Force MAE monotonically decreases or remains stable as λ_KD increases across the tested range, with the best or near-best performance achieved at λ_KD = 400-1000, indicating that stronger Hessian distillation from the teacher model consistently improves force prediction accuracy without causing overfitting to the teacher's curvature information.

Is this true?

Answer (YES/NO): NO